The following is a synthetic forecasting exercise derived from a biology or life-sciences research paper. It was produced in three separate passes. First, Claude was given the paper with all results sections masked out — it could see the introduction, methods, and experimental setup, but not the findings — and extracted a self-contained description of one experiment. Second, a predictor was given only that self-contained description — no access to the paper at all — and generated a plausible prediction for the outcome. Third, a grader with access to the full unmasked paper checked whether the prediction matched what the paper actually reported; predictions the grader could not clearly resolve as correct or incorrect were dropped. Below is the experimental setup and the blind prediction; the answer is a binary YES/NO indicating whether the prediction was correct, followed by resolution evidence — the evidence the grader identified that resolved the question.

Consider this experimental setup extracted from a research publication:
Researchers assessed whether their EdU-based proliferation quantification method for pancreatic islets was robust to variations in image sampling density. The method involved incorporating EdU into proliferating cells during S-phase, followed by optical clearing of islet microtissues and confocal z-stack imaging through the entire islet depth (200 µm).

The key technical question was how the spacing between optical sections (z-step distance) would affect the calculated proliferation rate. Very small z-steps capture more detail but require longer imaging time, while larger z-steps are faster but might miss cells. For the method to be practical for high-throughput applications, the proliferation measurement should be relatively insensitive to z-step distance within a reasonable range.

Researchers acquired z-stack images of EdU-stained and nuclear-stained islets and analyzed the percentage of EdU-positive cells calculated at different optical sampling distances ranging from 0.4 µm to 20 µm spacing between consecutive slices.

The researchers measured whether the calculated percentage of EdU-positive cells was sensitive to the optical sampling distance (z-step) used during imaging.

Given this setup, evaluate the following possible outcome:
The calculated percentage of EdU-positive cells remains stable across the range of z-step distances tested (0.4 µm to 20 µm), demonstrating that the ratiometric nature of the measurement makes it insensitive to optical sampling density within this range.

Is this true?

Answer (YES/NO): YES